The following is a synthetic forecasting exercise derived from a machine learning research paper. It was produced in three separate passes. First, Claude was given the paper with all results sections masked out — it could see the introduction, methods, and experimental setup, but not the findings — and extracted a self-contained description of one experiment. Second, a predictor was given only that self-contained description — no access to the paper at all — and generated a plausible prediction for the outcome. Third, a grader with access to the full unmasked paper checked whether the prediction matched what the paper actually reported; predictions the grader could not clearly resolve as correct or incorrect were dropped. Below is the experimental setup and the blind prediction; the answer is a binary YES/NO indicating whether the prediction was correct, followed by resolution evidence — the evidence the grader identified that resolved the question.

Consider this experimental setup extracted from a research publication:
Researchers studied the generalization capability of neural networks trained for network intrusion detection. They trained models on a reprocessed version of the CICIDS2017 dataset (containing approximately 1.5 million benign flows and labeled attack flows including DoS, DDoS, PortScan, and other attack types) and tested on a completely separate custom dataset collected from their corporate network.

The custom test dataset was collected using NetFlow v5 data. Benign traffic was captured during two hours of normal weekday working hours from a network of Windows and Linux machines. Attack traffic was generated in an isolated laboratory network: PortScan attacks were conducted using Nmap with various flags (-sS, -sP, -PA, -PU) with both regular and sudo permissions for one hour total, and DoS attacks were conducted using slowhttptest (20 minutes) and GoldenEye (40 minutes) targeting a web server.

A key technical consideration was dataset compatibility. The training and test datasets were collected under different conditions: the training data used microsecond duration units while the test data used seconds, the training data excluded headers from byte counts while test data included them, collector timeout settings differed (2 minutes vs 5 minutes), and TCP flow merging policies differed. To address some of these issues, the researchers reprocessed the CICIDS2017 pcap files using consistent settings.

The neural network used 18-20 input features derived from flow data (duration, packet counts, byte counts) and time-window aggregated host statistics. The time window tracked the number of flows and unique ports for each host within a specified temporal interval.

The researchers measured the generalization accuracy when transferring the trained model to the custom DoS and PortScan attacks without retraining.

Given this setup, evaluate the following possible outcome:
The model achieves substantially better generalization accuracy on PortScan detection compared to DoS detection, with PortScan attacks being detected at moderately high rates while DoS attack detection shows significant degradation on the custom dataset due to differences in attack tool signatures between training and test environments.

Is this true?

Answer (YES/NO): YES